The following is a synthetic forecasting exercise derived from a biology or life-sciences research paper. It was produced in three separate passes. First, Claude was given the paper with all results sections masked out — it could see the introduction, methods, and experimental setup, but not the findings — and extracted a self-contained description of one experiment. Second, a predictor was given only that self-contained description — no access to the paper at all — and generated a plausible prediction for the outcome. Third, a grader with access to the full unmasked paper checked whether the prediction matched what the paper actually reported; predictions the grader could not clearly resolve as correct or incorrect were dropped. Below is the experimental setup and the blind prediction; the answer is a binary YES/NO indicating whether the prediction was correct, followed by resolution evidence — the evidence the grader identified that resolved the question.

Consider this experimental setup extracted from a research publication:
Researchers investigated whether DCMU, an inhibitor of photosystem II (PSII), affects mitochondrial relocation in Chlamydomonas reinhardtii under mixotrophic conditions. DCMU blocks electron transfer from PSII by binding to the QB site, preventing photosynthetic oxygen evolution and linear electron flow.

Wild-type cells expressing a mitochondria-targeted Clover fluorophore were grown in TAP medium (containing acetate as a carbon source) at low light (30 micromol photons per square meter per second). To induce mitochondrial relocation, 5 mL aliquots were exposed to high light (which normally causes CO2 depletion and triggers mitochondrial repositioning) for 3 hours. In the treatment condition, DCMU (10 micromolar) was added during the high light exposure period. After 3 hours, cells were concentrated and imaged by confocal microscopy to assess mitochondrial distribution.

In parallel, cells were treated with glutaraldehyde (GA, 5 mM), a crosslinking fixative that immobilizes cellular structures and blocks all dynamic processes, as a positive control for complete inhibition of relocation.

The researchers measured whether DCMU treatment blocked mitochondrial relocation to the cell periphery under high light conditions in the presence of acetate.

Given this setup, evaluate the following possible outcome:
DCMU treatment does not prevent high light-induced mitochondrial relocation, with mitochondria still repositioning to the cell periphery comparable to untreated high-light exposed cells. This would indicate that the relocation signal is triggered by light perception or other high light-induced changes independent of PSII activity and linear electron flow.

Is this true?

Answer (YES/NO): NO